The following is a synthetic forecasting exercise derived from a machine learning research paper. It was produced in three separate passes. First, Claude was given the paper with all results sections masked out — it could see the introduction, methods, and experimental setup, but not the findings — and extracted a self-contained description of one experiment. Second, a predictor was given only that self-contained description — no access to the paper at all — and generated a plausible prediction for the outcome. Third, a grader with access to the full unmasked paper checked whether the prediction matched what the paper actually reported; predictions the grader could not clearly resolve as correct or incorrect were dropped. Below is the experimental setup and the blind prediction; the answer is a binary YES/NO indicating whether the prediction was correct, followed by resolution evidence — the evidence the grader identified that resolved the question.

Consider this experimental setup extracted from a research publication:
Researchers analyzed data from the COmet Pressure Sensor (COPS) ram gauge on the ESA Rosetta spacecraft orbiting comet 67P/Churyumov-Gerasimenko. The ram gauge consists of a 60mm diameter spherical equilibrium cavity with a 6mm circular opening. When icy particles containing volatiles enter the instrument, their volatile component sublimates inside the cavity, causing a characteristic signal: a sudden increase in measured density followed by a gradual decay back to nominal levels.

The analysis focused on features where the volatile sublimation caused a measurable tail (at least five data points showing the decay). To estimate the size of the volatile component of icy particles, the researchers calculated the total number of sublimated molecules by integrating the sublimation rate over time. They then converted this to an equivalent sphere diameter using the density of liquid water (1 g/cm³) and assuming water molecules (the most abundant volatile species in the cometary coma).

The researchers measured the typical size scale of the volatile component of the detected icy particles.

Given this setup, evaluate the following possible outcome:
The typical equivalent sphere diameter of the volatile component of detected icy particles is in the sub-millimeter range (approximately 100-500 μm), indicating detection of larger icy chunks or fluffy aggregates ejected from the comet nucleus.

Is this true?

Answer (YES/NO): NO